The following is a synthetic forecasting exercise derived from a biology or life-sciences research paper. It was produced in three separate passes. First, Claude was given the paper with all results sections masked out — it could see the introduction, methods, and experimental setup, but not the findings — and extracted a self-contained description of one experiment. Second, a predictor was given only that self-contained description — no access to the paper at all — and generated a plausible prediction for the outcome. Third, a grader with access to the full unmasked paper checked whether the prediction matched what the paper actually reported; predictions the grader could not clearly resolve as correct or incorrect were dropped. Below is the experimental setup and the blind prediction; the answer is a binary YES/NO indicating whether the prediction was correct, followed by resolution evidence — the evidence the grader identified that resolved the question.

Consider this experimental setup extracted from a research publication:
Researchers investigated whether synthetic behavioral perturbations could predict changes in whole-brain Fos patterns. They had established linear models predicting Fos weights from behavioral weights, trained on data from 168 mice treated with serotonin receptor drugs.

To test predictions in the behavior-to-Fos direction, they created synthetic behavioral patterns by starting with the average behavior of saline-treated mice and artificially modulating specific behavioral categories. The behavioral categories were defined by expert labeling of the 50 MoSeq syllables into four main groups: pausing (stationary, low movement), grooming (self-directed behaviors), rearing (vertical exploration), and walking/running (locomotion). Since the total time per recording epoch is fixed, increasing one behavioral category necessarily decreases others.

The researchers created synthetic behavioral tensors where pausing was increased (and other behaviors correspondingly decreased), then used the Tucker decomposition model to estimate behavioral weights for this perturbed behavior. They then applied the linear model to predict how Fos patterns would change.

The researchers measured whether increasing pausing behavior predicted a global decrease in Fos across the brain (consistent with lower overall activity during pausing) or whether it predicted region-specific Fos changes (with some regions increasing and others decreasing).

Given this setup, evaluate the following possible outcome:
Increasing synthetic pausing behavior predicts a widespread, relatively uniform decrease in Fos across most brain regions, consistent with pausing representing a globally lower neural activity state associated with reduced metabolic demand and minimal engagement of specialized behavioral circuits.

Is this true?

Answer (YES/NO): NO